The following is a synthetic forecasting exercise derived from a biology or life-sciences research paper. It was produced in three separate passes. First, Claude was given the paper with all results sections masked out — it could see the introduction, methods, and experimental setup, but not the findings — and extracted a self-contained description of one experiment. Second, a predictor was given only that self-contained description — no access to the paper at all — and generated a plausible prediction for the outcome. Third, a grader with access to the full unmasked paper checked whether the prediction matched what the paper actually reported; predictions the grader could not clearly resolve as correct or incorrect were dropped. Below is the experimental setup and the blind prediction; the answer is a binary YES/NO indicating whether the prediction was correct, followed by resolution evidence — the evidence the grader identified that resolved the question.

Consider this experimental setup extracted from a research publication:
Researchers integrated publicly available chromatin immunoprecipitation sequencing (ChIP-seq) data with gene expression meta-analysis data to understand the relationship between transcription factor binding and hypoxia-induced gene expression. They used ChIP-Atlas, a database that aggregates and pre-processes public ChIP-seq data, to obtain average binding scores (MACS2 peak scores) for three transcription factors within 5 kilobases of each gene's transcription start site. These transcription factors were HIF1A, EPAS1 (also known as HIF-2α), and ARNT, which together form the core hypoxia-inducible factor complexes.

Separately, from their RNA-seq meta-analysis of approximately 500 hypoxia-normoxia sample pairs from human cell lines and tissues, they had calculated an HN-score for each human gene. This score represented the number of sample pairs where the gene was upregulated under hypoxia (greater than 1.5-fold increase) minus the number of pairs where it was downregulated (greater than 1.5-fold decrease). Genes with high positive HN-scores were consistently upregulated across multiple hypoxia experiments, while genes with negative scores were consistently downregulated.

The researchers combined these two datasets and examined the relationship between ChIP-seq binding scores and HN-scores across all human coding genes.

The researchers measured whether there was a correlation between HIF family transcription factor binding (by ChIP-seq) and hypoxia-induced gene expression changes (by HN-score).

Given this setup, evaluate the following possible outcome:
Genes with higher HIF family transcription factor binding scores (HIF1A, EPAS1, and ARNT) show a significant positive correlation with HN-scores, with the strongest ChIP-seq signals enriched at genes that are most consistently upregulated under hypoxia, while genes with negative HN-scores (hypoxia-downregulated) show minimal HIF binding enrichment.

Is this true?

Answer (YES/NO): YES